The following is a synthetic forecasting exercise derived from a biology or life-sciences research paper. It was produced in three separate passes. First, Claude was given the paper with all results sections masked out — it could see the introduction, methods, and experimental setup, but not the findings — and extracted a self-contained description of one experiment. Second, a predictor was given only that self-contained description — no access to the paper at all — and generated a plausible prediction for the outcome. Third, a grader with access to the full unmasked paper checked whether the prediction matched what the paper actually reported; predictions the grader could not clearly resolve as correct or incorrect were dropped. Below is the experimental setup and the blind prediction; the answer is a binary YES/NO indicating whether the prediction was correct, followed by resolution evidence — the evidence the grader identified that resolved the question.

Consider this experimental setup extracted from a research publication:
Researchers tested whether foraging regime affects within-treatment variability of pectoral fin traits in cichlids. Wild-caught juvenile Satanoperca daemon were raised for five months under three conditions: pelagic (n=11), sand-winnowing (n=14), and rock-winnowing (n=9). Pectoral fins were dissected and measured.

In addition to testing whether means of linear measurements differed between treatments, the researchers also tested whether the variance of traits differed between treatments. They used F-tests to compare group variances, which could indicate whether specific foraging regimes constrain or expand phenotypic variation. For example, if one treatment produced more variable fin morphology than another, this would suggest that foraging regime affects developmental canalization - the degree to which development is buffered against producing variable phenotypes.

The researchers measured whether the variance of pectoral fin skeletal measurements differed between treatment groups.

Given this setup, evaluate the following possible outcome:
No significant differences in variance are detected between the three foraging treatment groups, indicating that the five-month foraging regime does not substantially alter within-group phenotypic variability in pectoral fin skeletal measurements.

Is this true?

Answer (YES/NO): NO